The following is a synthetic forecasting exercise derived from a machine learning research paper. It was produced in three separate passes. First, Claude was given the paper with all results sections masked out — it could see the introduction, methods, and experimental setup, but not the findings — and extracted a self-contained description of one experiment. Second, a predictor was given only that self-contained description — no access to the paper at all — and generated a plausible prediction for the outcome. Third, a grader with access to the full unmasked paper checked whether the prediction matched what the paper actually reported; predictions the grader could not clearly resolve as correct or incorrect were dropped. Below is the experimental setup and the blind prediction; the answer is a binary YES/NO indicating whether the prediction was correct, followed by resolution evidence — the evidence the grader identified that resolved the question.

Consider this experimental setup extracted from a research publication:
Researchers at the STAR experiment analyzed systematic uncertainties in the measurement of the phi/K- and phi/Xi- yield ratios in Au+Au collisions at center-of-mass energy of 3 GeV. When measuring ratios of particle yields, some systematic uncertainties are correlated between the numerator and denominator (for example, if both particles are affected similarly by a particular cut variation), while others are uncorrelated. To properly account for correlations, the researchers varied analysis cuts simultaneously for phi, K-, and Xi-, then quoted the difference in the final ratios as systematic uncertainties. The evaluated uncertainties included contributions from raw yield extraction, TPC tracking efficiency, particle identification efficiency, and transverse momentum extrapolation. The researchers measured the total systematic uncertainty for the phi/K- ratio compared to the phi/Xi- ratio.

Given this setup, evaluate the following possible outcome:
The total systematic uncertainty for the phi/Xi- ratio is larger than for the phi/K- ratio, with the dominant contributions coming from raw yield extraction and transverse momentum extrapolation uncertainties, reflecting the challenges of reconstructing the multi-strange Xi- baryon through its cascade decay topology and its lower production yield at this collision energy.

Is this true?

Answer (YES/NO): NO